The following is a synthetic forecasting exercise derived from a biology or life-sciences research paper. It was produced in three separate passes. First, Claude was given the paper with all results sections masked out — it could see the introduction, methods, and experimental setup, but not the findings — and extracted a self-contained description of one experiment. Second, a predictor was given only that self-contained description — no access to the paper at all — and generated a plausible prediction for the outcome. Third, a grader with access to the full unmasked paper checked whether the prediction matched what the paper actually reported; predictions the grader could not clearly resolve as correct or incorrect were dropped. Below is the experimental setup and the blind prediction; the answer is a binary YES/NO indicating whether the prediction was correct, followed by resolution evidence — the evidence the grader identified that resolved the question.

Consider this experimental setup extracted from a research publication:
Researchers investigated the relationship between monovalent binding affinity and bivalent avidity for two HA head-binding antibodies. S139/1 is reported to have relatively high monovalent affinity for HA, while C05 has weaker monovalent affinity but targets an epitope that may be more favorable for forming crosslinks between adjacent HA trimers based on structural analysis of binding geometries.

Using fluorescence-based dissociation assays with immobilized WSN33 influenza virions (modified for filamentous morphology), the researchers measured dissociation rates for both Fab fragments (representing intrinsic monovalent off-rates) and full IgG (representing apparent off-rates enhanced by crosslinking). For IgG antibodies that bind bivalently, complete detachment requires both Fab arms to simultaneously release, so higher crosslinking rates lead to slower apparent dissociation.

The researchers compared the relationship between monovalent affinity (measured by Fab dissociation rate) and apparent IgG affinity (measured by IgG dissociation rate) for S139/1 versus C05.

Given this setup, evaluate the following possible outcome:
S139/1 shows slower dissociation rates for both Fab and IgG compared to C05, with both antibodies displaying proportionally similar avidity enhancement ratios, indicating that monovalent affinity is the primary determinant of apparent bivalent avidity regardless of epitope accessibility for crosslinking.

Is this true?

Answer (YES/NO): NO